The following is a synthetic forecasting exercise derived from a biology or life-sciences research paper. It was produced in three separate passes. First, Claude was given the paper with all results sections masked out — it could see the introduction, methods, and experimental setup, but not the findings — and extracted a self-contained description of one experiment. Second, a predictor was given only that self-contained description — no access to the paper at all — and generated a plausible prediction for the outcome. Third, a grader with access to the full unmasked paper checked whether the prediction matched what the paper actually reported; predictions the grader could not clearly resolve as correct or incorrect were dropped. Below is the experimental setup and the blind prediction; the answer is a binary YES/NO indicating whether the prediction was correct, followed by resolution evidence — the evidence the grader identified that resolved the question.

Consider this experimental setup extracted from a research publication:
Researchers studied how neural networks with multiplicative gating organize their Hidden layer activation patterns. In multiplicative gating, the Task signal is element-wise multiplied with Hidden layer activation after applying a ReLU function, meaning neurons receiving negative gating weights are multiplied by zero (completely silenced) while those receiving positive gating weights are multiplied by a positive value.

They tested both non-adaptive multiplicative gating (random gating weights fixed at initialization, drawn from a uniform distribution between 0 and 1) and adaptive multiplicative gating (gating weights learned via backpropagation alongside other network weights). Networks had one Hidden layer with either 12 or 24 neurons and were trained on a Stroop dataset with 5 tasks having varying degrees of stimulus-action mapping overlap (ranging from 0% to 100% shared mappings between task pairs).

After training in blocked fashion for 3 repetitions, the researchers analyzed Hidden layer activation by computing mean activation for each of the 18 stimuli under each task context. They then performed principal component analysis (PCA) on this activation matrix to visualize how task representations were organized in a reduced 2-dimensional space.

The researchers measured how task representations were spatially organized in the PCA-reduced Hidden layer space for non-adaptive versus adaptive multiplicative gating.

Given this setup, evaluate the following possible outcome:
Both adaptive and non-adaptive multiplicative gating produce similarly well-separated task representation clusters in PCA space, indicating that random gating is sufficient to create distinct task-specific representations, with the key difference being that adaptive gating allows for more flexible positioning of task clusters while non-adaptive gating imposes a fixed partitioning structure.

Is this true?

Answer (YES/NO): NO